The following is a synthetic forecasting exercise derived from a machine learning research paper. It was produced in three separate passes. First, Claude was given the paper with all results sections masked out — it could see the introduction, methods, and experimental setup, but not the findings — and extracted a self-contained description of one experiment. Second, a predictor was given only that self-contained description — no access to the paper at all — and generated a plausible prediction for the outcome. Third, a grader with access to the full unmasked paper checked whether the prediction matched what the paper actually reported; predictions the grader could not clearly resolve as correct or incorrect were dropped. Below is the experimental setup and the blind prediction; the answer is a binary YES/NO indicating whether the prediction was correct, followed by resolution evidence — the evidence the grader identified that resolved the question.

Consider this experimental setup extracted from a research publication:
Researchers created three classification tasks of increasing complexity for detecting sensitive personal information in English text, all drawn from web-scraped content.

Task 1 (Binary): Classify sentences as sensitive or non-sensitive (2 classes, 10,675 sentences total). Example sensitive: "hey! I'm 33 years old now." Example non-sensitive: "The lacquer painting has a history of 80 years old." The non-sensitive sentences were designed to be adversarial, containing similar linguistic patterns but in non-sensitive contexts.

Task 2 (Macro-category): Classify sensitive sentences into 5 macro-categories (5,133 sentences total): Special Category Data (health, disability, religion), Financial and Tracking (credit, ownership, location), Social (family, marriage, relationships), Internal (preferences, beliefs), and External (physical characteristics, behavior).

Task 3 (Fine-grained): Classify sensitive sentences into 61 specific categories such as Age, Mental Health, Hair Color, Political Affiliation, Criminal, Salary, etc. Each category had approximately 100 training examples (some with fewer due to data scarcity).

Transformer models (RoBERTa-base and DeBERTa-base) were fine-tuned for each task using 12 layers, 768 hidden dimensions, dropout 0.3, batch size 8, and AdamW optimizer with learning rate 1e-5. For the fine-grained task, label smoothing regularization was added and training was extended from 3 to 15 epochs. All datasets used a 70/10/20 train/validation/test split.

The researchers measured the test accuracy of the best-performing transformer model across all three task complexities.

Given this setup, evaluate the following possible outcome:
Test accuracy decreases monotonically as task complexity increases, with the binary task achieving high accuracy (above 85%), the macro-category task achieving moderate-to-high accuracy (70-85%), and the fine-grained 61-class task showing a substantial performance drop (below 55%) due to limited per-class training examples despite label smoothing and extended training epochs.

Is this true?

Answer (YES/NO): NO